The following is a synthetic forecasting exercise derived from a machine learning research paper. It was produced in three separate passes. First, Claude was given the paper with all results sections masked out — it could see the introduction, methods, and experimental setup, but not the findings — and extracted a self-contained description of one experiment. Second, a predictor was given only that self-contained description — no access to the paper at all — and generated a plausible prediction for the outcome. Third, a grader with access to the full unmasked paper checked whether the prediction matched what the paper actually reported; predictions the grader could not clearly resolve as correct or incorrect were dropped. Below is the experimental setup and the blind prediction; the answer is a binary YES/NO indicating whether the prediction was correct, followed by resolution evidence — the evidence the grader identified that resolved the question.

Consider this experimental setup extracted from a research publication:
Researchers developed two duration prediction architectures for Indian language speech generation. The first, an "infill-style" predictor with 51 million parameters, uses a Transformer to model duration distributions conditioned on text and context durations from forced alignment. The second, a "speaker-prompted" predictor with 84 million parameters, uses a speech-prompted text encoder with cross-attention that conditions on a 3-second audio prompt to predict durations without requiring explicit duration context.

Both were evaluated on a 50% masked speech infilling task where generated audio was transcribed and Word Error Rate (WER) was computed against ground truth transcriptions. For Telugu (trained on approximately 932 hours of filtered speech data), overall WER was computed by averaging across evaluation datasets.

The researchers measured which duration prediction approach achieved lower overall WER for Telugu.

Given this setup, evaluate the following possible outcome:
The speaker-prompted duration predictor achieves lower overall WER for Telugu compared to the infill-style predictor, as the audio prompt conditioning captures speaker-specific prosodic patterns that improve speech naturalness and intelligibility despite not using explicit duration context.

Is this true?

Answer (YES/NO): NO